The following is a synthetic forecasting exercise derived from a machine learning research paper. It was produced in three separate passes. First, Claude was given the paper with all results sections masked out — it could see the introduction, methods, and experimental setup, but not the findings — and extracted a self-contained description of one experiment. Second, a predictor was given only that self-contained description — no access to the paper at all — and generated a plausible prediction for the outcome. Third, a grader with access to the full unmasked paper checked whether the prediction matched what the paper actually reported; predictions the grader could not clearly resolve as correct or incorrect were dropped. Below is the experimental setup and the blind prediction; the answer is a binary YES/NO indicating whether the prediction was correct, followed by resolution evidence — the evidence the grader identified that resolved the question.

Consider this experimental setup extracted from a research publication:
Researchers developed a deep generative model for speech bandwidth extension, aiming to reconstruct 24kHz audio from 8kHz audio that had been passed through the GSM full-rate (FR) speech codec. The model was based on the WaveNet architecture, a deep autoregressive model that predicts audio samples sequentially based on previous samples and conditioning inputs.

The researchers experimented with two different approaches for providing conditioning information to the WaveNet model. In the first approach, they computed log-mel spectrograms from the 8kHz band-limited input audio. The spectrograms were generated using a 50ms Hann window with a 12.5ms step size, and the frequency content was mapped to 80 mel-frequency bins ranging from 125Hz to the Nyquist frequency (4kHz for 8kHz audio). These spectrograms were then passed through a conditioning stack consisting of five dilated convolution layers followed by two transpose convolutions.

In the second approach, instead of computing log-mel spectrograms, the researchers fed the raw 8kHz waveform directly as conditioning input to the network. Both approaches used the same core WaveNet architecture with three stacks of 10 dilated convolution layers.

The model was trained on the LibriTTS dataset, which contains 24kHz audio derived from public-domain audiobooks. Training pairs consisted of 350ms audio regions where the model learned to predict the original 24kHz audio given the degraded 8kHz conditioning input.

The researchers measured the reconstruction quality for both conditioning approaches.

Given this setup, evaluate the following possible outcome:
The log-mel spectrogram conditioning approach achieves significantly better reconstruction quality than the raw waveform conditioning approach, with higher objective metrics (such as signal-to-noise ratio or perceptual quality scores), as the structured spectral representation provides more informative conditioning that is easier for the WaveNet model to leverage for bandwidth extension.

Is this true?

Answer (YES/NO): YES